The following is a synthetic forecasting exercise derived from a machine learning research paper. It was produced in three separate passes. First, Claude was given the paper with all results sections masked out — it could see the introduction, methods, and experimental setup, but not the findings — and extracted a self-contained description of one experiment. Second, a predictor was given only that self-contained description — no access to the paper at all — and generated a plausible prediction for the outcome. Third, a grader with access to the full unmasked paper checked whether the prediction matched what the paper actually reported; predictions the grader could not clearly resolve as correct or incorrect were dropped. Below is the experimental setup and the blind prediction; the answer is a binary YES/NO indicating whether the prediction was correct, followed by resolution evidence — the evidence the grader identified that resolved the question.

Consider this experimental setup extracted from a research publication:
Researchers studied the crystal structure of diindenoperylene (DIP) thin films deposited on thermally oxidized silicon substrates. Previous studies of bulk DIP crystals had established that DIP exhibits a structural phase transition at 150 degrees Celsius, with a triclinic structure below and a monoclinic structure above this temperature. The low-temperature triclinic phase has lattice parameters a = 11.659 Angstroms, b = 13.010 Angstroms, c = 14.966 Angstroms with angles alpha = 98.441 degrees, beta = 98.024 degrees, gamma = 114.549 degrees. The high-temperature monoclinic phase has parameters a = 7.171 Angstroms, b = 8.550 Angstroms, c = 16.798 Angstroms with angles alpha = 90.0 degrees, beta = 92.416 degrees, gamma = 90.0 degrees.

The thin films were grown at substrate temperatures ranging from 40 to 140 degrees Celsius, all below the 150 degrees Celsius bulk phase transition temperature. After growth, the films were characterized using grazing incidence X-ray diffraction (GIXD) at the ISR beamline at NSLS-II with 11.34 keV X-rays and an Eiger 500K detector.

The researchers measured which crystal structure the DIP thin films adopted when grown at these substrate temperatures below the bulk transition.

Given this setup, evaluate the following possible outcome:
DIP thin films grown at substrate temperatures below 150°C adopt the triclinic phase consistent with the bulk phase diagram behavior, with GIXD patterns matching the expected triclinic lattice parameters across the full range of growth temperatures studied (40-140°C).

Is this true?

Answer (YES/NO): NO